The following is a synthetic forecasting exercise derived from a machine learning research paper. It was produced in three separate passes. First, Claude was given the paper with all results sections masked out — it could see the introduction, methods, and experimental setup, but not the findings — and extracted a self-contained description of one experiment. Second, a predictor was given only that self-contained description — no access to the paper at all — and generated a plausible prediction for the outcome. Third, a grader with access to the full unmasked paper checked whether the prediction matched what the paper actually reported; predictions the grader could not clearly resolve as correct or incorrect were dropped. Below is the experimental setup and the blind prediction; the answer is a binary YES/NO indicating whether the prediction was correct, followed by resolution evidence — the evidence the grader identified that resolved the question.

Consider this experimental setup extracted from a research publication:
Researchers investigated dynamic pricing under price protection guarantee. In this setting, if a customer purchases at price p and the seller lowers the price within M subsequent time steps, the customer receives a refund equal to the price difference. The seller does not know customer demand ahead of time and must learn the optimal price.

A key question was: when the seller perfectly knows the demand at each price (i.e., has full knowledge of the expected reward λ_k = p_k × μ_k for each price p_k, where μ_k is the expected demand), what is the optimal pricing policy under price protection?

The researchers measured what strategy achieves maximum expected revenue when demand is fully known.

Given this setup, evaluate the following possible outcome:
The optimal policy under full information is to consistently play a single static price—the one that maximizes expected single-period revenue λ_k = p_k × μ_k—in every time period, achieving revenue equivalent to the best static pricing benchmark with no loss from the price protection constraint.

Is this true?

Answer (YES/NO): YES